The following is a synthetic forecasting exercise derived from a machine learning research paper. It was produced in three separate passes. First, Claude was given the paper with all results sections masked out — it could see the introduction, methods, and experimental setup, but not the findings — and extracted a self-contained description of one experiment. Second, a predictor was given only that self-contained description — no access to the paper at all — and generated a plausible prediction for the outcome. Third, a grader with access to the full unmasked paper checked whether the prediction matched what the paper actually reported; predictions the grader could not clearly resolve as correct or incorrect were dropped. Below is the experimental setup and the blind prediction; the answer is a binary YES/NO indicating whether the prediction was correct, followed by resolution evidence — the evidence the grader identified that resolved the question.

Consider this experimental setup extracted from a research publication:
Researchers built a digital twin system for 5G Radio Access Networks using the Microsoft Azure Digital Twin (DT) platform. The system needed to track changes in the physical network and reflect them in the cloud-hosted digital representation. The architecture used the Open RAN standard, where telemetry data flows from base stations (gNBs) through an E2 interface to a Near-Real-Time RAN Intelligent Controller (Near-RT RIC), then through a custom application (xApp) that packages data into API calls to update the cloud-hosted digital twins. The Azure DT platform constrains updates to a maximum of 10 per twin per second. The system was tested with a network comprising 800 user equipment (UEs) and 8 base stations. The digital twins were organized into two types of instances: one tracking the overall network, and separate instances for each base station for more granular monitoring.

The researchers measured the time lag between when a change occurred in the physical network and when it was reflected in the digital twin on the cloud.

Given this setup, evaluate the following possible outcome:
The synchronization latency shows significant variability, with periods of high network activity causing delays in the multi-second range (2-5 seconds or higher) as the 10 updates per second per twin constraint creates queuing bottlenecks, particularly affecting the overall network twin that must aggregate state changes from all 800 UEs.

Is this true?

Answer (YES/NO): NO